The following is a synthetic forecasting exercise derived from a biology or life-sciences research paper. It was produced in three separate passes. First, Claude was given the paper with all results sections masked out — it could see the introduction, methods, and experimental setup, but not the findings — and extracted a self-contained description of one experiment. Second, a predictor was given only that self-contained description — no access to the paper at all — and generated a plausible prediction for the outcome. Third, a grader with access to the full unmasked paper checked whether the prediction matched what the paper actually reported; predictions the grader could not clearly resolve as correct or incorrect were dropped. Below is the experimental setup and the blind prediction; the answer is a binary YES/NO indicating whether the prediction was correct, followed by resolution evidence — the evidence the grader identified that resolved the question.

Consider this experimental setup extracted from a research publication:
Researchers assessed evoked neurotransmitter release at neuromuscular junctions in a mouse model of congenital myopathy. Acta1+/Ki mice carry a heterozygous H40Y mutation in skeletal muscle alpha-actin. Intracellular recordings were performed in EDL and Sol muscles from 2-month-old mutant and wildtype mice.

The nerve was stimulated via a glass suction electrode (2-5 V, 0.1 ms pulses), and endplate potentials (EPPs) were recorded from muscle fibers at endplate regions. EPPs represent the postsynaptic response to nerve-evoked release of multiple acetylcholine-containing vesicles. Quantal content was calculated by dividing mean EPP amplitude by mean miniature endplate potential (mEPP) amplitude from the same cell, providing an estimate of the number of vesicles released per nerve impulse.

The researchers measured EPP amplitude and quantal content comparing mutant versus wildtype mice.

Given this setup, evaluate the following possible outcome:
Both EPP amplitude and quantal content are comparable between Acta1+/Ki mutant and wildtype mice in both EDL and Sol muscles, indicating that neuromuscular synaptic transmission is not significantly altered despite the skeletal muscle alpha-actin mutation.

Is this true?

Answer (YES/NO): NO